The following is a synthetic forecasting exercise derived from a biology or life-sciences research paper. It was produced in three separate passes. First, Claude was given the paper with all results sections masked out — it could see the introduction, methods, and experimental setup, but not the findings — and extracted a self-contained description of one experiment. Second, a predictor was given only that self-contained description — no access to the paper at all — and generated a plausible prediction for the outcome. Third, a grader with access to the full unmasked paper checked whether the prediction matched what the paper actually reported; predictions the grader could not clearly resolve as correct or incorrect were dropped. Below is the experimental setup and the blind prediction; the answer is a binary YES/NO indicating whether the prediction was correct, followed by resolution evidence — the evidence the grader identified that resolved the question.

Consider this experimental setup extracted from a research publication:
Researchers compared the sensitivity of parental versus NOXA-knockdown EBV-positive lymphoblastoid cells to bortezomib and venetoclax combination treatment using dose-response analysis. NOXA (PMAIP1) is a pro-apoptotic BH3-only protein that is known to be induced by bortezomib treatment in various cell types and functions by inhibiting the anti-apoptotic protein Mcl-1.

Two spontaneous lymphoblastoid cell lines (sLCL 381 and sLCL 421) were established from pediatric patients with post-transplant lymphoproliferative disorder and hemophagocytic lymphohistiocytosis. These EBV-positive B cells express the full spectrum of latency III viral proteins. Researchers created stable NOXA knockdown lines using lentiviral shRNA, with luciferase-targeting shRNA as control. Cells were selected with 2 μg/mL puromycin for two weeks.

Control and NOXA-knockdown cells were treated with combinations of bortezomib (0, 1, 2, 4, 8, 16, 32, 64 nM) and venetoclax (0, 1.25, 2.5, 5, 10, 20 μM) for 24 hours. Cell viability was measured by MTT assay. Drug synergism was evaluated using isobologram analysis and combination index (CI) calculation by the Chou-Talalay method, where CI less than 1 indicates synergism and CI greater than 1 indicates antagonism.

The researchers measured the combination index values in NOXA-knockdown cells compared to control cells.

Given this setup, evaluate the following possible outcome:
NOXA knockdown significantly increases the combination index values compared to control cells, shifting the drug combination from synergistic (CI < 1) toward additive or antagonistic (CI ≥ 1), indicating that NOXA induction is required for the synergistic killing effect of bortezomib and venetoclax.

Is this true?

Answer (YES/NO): NO